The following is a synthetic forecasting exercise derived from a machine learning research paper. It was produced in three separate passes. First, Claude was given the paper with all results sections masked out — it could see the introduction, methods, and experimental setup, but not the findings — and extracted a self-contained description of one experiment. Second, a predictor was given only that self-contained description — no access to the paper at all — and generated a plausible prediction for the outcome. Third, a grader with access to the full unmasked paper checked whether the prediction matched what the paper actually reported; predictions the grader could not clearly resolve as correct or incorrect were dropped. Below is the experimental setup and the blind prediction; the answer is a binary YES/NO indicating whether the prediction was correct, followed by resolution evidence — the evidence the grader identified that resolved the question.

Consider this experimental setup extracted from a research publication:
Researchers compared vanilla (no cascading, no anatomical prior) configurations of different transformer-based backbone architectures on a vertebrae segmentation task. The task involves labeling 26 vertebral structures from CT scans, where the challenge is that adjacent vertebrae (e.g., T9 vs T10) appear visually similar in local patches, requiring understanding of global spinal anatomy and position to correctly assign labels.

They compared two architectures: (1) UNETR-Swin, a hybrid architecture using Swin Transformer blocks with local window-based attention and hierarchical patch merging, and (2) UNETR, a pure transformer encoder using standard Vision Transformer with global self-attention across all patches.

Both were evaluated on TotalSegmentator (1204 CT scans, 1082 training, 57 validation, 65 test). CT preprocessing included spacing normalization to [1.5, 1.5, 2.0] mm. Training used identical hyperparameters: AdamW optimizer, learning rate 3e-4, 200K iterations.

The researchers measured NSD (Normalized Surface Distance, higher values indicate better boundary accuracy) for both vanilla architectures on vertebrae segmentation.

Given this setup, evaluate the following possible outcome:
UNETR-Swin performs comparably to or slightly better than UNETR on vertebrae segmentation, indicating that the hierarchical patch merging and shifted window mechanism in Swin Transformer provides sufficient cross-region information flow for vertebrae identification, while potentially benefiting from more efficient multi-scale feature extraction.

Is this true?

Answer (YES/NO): NO